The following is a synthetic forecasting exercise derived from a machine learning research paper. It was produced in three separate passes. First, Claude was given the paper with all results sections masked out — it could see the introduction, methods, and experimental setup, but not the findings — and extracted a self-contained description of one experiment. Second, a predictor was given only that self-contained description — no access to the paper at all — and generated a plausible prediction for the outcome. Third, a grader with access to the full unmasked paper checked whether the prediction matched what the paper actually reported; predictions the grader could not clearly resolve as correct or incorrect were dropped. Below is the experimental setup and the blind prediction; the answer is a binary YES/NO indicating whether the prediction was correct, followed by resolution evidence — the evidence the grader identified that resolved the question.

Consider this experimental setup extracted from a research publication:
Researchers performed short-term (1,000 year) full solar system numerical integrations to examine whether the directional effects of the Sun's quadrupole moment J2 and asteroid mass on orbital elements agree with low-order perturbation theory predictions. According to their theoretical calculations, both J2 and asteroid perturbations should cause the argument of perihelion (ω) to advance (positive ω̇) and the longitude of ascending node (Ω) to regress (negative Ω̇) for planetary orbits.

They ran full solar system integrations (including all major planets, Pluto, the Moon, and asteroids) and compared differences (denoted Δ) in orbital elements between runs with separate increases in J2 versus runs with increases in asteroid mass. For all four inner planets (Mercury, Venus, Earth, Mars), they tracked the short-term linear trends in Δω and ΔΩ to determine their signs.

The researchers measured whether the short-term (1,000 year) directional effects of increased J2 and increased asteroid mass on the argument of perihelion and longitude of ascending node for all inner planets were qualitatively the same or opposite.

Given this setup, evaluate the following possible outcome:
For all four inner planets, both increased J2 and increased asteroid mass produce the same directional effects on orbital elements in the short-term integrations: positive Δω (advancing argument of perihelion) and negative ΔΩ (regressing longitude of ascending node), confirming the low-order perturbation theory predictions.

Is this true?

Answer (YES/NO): YES